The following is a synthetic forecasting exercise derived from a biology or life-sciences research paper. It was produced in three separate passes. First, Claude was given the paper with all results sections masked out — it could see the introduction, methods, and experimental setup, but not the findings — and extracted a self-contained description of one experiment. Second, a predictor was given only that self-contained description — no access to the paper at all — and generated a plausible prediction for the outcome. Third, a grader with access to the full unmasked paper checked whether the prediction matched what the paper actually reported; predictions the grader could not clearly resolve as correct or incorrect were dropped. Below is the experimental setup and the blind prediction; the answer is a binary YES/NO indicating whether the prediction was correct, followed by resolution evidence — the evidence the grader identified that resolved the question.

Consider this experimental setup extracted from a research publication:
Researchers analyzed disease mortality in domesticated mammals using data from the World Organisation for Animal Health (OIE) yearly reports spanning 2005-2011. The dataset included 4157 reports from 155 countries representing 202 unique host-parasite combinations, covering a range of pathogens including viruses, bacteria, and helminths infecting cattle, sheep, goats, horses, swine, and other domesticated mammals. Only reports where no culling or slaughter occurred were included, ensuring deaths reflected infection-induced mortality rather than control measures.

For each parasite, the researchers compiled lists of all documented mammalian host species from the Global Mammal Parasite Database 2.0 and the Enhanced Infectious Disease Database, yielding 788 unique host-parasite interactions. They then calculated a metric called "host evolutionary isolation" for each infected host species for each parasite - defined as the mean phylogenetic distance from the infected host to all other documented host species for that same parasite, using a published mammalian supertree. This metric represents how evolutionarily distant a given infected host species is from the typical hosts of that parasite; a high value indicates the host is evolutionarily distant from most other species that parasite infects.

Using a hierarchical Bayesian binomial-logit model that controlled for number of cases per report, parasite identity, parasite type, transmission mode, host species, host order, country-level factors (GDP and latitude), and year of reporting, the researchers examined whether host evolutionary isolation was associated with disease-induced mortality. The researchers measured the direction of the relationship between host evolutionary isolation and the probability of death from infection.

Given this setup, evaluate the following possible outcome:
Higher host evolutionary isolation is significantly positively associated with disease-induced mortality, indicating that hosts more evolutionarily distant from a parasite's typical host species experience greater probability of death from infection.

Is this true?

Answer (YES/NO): YES